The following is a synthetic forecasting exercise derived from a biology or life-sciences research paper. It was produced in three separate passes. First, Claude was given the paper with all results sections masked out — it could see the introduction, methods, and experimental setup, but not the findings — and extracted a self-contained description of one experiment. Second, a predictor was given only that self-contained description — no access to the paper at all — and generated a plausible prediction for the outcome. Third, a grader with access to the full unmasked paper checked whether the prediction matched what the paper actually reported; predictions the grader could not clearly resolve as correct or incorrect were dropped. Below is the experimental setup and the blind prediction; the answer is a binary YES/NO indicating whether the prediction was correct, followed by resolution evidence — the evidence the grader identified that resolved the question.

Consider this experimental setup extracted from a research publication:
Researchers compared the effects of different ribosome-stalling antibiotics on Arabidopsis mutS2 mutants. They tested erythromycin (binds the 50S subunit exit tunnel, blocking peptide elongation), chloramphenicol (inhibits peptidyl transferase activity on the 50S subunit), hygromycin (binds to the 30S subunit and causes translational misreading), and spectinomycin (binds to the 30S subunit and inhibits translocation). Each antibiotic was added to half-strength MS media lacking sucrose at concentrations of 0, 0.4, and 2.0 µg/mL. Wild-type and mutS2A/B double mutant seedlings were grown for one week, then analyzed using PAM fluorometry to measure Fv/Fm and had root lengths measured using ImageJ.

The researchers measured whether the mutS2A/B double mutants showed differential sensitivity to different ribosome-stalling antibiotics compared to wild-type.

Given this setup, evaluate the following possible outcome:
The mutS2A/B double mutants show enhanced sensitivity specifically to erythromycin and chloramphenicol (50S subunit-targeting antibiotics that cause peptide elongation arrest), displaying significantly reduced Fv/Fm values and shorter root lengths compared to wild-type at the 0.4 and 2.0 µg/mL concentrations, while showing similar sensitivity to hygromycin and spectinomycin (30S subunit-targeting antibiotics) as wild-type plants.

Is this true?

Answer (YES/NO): YES